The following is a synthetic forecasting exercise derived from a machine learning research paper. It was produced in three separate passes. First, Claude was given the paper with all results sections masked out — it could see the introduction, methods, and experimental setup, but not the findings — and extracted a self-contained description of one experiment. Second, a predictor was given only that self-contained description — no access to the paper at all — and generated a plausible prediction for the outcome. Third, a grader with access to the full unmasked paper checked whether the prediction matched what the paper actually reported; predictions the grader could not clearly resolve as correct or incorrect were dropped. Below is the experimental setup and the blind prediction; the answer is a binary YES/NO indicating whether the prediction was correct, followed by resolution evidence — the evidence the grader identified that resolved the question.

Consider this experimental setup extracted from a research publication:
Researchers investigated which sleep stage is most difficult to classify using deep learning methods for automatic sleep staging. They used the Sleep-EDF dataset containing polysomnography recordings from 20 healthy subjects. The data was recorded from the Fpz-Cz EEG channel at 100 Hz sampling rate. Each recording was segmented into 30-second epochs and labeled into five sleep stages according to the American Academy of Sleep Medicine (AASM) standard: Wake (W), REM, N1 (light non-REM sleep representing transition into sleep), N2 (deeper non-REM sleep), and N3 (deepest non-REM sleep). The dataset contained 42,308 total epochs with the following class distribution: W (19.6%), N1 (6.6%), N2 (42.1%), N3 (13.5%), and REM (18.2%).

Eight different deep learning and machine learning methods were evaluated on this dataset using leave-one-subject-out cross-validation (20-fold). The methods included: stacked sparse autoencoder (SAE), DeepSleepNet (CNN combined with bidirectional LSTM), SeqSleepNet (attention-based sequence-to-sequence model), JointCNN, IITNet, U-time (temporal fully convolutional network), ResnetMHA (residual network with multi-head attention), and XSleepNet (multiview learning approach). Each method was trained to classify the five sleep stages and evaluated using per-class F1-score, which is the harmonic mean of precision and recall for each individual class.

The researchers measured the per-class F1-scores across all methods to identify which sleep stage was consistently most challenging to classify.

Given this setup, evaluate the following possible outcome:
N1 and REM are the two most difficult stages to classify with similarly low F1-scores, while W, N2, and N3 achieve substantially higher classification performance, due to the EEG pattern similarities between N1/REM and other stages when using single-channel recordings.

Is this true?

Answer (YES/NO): NO